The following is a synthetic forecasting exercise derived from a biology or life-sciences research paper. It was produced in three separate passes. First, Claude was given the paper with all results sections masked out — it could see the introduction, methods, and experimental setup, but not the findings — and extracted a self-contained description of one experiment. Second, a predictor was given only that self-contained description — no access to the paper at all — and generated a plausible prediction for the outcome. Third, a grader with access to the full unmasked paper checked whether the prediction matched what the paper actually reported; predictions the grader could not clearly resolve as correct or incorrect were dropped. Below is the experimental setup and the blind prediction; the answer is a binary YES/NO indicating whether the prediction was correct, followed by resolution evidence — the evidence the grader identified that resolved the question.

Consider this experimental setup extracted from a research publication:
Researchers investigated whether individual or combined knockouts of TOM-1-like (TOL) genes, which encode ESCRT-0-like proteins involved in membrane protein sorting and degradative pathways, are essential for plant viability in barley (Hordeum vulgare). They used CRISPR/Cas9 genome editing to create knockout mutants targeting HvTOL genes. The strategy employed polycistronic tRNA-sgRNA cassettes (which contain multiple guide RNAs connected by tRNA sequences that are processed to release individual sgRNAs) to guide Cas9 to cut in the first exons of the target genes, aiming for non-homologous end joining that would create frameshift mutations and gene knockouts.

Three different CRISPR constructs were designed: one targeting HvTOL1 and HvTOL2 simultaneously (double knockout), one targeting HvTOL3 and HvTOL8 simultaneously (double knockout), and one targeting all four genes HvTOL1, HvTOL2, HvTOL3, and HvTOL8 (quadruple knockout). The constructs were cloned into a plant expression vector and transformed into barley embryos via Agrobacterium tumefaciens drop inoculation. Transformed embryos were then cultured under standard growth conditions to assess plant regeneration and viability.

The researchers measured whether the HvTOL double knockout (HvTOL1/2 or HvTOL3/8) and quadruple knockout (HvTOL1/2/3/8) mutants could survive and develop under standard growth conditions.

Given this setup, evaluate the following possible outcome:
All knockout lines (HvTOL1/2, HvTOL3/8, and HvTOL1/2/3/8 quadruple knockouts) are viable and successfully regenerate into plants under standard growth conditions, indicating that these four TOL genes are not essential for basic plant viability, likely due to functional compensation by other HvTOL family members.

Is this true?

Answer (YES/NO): NO